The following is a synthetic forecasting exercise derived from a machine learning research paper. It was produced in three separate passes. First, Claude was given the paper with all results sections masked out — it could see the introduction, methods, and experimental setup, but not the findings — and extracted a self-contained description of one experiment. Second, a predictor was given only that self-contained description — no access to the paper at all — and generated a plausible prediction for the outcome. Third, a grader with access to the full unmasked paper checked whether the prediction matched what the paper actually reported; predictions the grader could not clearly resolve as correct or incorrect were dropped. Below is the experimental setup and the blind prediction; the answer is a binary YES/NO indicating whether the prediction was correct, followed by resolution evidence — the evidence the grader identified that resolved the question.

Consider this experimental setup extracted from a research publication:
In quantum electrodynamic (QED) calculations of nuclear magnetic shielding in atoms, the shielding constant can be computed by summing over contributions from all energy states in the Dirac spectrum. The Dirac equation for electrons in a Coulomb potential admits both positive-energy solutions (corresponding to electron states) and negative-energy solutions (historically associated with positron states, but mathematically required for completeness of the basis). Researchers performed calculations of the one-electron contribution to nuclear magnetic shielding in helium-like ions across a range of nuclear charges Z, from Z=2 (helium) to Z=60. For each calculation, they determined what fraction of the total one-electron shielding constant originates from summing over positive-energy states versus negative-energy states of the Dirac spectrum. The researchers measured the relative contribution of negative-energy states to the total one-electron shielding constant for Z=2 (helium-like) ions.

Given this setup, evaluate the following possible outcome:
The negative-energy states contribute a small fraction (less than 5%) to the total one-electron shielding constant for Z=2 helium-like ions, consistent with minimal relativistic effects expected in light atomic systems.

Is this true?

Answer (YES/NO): NO